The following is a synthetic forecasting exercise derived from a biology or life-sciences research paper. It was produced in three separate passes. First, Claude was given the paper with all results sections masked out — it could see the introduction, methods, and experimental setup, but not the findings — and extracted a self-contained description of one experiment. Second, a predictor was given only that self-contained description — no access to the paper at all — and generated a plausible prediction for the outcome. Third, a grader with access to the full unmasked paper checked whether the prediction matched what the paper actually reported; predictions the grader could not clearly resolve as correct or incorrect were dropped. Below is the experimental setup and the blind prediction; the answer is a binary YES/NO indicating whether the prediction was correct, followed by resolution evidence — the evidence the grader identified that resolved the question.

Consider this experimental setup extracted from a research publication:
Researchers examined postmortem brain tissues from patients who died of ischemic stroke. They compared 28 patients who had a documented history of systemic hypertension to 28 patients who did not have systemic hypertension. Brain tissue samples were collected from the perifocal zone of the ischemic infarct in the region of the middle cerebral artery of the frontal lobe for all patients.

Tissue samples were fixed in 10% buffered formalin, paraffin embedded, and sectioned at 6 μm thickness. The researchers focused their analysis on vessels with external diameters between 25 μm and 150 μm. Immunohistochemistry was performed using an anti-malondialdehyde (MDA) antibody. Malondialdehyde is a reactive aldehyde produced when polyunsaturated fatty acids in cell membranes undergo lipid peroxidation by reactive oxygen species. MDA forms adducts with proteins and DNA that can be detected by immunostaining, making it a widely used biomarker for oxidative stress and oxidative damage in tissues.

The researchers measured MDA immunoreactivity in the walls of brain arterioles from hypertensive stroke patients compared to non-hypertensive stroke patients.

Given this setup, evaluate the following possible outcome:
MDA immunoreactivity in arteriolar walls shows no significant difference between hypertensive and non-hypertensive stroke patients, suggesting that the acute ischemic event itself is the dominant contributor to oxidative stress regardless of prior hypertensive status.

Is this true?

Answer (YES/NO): NO